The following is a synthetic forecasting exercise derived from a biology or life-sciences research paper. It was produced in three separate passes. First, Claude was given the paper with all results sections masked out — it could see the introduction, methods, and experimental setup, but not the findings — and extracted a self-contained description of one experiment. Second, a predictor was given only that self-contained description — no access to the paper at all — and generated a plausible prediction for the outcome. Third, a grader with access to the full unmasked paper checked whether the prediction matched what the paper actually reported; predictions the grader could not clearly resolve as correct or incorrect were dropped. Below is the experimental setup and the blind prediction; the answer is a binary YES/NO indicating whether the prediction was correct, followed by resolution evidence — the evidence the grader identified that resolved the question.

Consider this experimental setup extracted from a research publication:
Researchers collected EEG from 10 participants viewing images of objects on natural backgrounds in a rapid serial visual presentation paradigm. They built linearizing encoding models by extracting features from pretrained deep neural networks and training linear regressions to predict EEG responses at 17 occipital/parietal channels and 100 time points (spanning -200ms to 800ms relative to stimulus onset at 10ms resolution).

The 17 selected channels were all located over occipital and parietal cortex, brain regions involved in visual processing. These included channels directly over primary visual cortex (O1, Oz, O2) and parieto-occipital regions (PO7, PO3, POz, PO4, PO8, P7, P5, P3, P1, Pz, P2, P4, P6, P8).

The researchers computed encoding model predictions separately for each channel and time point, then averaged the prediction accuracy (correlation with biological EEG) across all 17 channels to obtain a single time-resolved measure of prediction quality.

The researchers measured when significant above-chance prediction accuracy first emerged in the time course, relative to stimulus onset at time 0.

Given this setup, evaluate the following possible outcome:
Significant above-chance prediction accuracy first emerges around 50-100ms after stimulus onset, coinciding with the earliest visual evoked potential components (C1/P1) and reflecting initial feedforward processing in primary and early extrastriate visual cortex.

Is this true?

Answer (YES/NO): YES